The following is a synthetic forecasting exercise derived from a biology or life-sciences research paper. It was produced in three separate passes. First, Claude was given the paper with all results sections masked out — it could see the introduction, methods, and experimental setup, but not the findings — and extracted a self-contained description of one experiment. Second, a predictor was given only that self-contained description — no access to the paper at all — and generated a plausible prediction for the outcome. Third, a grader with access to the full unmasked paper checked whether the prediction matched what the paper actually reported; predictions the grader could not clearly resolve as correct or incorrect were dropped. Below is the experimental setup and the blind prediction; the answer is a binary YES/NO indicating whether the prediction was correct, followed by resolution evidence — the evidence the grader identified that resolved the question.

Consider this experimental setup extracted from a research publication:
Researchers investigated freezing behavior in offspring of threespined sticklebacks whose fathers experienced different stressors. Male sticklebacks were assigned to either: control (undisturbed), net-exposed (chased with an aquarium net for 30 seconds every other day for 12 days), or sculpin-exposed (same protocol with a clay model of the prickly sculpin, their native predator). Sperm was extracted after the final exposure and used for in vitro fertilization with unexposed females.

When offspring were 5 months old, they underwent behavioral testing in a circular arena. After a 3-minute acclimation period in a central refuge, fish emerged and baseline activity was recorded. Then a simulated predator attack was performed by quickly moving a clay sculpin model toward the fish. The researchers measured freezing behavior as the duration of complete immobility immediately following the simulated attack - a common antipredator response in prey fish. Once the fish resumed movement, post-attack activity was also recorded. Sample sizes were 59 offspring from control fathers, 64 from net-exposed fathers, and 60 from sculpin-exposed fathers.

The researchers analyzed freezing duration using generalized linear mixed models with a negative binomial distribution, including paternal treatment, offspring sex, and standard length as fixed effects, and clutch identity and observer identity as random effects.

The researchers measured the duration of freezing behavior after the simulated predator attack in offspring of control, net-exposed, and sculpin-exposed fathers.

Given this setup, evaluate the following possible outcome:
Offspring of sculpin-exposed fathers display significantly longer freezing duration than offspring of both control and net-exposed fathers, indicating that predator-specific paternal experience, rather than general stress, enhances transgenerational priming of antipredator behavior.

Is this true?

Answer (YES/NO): NO